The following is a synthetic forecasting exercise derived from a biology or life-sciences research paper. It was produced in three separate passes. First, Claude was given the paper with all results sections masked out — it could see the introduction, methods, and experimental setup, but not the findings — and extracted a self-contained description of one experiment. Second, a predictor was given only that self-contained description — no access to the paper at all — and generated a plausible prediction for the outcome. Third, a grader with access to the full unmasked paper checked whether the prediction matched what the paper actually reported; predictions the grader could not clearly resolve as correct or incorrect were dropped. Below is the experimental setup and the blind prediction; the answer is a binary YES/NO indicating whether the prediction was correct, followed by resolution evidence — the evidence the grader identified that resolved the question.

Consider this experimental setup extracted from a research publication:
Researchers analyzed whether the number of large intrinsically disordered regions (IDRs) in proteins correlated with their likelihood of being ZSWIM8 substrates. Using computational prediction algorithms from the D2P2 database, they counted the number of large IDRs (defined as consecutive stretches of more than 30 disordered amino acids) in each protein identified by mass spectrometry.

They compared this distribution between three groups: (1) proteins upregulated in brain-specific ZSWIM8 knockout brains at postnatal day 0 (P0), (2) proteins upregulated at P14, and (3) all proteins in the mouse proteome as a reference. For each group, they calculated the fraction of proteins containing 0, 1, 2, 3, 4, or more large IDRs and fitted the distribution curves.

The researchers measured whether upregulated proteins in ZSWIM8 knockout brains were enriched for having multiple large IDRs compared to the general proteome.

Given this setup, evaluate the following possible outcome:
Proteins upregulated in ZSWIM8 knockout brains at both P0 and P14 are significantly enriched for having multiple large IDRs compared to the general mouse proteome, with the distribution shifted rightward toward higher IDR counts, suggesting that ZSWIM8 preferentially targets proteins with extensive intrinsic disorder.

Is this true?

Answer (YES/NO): YES